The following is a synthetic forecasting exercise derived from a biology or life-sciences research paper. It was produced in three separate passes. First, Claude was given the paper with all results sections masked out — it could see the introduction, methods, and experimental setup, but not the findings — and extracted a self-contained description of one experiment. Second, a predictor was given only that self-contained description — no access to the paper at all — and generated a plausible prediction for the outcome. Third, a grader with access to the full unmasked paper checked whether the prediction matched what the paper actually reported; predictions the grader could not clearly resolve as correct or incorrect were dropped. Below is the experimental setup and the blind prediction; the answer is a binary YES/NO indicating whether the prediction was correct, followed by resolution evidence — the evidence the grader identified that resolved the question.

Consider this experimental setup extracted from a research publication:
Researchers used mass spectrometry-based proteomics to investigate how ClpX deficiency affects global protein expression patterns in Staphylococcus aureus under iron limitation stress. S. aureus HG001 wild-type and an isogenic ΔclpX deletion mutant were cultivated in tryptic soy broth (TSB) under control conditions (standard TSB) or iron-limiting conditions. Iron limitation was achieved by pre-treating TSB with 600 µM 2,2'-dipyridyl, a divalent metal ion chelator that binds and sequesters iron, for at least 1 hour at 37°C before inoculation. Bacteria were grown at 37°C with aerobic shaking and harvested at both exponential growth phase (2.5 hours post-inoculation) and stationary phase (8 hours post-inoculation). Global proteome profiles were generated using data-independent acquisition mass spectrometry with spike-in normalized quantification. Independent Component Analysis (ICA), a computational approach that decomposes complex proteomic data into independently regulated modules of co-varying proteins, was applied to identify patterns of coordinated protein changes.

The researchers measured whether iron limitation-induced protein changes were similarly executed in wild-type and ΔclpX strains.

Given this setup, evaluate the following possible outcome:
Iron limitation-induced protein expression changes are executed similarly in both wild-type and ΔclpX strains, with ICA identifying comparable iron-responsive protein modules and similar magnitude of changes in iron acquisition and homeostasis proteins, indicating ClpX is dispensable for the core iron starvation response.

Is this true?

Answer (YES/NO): NO